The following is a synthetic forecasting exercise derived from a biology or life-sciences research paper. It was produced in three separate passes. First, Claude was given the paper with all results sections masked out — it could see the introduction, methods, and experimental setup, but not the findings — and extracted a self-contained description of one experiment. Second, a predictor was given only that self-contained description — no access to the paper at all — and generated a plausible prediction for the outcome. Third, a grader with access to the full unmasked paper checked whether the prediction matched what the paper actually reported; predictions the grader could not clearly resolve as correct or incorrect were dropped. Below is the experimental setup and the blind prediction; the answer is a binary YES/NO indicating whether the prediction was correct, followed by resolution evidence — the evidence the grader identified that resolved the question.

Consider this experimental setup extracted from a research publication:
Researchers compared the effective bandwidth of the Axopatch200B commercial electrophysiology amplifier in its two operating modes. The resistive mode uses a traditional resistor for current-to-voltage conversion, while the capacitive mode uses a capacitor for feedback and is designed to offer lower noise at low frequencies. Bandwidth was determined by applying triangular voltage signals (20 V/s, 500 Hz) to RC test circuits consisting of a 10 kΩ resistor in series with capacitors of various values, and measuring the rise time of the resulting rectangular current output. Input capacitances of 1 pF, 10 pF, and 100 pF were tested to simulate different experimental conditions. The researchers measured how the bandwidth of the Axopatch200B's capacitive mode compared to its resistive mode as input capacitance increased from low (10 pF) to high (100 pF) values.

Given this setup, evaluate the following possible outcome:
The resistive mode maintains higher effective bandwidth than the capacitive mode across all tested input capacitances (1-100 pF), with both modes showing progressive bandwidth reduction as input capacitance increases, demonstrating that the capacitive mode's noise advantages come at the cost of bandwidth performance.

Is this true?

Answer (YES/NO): NO